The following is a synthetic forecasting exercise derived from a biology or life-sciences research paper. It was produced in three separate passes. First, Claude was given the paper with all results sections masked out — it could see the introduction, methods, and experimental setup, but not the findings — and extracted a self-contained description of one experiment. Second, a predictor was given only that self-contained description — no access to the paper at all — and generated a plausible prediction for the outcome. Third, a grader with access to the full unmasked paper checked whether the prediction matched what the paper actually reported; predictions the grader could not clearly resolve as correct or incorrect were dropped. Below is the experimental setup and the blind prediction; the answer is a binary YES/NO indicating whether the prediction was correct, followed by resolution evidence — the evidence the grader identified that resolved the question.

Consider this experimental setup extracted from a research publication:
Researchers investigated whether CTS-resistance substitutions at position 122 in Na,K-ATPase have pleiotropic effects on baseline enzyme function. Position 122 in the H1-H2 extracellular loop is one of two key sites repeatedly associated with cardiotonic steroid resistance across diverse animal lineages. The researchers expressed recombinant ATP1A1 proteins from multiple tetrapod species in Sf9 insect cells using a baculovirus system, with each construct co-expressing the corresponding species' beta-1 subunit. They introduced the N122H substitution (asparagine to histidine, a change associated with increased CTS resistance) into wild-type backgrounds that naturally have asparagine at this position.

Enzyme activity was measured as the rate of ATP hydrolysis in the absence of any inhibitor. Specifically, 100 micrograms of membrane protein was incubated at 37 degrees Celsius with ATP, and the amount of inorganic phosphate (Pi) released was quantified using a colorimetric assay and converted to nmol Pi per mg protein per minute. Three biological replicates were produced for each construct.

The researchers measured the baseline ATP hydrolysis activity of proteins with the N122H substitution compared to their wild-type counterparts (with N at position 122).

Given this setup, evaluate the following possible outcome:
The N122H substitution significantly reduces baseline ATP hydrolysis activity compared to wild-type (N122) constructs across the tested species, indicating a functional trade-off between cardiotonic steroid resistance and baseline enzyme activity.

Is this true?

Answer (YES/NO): NO